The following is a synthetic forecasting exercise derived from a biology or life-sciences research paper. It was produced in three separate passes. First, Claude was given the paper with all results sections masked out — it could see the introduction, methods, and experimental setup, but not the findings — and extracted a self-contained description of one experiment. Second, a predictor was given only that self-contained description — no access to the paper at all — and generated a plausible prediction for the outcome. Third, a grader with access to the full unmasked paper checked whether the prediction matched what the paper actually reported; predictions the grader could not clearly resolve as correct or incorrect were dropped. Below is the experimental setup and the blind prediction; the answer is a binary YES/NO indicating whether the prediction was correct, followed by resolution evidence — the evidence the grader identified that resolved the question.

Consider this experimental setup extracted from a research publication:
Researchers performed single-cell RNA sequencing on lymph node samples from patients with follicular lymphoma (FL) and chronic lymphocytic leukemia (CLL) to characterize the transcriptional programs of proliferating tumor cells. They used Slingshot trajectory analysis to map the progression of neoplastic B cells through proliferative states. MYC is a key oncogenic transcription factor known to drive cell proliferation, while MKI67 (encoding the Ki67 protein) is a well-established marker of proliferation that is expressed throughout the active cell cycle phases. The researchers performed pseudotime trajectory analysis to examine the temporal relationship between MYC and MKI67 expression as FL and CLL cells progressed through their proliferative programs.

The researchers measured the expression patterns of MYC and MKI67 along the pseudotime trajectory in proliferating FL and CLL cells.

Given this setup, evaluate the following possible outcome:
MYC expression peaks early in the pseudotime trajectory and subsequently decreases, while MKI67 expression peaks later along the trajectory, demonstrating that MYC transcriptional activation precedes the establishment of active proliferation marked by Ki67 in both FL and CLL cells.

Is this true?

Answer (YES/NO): YES